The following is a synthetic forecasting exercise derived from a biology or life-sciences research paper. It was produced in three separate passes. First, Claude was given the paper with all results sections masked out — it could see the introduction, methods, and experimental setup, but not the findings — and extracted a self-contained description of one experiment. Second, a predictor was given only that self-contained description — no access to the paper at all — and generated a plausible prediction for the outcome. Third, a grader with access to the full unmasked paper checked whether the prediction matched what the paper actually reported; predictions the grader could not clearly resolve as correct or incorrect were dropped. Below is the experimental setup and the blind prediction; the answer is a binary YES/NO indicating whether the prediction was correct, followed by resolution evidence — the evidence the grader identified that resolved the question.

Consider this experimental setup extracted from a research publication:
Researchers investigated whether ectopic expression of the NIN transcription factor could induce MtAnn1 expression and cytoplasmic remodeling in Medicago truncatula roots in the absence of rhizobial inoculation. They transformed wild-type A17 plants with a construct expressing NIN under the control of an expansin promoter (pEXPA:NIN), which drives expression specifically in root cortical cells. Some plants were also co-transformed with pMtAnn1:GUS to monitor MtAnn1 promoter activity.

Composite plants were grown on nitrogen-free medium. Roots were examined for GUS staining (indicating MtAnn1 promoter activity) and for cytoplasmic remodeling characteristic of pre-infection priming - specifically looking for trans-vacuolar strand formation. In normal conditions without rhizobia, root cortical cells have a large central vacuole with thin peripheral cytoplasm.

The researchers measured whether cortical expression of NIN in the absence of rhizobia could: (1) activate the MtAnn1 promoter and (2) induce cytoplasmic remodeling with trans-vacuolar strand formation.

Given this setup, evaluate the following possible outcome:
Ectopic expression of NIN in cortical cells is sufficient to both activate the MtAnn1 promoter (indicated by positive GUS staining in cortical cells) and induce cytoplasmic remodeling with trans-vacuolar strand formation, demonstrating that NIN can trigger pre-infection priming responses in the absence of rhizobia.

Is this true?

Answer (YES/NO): NO